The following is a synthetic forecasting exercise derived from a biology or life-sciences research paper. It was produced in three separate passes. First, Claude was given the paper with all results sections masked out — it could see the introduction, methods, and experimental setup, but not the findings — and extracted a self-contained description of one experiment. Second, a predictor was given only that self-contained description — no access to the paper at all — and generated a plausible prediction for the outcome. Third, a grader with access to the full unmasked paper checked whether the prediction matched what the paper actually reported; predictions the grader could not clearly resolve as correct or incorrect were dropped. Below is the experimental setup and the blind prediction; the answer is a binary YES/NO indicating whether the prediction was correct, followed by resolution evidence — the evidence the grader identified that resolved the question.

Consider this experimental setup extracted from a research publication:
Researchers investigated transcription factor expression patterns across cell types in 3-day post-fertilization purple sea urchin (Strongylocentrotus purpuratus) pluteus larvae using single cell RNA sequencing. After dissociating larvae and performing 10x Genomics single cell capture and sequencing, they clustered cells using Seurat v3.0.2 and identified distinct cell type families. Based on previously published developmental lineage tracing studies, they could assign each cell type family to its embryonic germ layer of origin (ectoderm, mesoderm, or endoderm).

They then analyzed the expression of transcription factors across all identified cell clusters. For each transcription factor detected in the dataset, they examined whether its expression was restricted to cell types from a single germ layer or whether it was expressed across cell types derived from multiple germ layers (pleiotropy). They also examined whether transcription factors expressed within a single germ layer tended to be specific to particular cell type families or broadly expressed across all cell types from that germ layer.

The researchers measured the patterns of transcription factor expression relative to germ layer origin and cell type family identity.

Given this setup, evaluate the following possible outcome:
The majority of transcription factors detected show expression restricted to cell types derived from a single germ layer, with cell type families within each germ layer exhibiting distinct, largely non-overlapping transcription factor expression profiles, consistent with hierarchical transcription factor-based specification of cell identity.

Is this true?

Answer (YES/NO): NO